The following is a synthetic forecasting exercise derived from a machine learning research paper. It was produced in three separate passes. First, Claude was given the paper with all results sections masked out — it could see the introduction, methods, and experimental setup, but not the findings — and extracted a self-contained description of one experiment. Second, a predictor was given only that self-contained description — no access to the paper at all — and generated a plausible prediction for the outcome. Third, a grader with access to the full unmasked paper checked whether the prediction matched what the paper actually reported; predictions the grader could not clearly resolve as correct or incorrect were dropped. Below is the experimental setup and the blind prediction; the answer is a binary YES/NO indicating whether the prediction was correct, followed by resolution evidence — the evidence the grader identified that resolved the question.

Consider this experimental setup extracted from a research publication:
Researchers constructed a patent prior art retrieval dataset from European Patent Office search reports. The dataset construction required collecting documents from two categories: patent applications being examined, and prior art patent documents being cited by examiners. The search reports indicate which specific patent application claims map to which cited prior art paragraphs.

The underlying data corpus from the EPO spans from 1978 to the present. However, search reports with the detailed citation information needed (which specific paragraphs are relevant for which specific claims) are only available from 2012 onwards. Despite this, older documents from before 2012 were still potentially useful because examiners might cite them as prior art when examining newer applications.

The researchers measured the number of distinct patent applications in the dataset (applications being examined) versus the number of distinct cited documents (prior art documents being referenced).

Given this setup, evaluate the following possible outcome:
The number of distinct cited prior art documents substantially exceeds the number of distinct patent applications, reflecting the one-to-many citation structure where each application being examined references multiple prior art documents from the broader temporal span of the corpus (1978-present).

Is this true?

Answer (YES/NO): NO